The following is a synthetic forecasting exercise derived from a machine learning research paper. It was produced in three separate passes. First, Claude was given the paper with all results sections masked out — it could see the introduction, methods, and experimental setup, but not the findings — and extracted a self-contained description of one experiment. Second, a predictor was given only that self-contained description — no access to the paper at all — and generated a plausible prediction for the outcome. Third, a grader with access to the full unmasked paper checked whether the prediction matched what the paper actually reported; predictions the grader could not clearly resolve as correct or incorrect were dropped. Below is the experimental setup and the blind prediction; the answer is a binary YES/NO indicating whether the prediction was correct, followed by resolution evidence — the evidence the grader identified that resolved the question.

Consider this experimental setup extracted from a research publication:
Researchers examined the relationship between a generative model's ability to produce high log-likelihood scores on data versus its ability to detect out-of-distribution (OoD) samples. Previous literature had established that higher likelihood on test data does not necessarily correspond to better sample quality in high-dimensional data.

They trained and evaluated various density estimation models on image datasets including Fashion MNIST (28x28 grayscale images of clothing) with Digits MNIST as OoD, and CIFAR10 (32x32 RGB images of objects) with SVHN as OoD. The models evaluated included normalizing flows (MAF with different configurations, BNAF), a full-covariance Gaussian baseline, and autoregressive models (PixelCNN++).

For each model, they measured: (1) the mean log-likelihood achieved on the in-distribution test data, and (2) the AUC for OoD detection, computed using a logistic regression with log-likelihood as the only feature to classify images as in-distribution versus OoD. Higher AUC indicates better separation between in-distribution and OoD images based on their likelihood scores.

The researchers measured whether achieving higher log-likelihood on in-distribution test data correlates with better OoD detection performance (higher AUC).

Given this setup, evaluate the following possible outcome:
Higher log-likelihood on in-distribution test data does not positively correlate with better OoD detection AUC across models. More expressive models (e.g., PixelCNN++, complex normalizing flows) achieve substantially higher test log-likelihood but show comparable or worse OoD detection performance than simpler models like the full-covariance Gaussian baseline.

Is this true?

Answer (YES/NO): YES